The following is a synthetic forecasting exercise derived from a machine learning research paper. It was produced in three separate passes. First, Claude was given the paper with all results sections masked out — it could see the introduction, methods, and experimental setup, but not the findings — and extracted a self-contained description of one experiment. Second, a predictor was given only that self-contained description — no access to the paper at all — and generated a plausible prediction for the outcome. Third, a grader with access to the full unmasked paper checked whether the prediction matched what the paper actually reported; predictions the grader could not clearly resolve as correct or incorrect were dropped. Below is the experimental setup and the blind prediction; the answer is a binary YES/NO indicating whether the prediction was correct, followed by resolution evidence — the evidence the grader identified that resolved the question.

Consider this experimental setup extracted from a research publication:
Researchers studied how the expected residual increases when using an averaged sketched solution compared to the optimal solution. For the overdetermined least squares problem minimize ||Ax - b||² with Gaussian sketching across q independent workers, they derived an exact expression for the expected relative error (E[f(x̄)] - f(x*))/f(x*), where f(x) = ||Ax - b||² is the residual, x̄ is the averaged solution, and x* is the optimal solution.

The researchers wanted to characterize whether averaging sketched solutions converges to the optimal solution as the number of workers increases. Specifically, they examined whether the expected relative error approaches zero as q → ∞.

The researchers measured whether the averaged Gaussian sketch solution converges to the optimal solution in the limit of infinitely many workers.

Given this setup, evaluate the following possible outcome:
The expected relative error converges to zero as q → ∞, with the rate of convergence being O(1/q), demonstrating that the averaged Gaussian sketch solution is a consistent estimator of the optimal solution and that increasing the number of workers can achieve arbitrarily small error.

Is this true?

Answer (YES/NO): YES